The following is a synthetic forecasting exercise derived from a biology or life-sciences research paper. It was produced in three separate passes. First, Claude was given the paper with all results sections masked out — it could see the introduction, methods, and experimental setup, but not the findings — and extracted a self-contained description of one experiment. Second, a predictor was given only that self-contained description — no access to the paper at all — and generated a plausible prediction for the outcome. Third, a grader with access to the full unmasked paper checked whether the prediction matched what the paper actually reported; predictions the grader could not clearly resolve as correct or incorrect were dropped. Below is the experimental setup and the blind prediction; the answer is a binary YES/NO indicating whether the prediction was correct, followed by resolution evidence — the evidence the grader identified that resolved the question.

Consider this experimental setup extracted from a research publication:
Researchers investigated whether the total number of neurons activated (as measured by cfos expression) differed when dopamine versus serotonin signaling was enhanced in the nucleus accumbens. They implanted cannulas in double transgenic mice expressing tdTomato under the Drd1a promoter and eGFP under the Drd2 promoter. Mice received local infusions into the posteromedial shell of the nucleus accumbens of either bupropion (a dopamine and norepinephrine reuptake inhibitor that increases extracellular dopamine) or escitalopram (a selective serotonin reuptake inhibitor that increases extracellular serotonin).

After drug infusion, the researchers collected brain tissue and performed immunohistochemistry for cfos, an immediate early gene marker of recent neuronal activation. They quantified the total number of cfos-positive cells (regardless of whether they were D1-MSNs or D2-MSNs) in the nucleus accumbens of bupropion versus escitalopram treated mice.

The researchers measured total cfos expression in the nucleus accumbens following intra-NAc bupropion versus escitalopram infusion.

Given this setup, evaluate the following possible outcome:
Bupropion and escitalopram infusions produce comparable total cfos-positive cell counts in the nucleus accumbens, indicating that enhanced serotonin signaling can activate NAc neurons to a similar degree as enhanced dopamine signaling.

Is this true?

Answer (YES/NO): NO